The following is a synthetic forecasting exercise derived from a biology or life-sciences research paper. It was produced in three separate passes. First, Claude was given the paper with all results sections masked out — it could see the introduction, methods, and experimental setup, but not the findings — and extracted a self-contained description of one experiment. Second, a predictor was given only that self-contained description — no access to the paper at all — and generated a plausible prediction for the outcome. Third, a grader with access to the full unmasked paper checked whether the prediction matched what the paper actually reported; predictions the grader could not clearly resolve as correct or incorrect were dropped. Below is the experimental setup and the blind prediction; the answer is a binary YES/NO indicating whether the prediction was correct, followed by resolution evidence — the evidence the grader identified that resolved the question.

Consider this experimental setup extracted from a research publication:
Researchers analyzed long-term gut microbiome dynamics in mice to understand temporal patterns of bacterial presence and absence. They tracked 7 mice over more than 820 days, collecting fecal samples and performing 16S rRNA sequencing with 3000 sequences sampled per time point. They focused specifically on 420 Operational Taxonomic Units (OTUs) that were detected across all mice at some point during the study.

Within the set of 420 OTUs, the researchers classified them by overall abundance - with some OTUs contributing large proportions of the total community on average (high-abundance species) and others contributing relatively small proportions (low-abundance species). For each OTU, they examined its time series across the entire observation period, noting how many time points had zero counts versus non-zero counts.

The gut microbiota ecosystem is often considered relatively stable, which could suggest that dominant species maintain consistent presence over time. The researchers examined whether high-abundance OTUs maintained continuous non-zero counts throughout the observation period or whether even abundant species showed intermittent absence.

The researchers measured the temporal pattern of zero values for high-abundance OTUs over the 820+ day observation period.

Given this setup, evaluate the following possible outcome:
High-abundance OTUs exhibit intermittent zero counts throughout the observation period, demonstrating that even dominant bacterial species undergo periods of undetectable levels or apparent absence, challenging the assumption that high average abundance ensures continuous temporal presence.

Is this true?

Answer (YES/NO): YES